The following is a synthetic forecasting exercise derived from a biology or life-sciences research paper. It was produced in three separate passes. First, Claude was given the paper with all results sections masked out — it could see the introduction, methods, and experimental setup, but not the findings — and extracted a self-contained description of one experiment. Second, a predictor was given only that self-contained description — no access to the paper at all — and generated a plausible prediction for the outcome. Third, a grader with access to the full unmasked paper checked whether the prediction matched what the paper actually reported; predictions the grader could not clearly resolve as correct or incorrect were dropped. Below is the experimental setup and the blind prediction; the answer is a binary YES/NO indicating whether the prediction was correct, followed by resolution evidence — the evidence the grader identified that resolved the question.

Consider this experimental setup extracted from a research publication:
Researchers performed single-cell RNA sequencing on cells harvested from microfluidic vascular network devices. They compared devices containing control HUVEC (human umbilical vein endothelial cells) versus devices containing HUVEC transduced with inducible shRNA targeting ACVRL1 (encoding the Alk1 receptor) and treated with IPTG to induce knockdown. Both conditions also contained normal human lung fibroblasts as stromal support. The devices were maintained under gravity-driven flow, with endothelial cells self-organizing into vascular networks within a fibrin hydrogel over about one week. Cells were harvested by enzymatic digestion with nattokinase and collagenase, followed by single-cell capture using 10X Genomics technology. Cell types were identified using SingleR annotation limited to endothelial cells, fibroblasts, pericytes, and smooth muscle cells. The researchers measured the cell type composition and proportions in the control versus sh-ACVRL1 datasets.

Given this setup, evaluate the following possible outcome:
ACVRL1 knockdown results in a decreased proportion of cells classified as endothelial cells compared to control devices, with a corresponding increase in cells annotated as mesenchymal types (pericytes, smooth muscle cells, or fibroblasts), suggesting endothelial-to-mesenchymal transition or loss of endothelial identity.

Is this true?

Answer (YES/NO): NO